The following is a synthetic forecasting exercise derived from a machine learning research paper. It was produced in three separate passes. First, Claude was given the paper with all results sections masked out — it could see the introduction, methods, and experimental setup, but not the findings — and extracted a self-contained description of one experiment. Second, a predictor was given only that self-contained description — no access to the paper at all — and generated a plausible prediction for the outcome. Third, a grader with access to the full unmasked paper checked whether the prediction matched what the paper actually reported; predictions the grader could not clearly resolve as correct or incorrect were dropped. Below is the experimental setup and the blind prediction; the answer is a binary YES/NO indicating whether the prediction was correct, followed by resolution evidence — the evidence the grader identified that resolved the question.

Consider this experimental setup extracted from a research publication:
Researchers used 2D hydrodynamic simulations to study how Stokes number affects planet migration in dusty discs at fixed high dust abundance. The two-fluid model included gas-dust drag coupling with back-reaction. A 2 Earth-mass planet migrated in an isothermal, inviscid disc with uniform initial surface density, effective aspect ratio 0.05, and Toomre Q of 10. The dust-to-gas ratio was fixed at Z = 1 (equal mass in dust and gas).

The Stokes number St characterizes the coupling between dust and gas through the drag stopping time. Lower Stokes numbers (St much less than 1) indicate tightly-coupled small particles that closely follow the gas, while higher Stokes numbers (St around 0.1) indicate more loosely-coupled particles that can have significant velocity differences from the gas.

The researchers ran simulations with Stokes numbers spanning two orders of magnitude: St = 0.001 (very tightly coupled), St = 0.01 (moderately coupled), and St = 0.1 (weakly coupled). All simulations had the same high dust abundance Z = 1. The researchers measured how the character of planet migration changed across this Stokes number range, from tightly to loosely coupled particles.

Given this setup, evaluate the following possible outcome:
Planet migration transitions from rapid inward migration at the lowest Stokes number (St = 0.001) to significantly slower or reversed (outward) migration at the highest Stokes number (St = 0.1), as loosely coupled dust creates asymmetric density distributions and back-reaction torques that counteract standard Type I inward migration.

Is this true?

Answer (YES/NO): NO